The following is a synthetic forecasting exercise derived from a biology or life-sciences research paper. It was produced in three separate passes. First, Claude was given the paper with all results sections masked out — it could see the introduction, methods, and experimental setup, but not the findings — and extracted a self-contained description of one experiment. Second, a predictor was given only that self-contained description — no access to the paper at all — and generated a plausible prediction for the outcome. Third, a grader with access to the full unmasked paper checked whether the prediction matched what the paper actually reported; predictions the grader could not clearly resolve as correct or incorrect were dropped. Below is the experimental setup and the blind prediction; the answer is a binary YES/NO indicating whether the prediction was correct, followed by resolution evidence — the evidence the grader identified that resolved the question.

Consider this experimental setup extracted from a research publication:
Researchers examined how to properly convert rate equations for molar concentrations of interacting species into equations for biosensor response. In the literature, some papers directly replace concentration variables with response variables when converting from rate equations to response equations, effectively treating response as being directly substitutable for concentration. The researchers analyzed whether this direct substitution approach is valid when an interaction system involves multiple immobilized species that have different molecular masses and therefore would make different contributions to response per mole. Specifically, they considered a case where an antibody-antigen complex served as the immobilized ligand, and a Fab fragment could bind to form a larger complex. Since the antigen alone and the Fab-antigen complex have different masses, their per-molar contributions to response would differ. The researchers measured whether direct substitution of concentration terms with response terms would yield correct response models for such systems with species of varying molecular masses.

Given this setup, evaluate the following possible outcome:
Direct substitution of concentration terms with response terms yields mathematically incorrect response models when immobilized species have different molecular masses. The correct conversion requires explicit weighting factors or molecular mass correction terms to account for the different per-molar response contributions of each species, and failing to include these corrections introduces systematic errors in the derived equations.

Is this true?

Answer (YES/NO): YES